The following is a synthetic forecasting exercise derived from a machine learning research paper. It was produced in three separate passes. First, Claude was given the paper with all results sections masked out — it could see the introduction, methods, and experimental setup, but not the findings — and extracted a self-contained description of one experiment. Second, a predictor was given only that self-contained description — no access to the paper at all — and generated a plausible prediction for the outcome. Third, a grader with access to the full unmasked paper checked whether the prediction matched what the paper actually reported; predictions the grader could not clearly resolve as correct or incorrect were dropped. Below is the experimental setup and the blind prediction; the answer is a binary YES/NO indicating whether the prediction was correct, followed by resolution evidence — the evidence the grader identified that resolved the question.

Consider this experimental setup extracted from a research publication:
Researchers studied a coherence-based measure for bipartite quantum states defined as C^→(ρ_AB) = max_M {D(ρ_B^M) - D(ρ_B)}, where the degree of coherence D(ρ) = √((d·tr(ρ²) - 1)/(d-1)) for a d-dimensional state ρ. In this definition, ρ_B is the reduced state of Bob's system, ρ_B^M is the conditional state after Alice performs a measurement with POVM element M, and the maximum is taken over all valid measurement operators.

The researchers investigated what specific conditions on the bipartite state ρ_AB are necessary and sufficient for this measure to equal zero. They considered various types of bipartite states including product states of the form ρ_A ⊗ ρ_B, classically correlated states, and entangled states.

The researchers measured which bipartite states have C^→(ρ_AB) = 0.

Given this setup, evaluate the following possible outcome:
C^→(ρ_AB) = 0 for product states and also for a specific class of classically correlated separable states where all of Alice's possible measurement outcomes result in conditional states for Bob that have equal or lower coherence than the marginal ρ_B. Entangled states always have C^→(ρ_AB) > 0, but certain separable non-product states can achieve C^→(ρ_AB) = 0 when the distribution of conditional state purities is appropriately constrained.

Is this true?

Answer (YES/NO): NO